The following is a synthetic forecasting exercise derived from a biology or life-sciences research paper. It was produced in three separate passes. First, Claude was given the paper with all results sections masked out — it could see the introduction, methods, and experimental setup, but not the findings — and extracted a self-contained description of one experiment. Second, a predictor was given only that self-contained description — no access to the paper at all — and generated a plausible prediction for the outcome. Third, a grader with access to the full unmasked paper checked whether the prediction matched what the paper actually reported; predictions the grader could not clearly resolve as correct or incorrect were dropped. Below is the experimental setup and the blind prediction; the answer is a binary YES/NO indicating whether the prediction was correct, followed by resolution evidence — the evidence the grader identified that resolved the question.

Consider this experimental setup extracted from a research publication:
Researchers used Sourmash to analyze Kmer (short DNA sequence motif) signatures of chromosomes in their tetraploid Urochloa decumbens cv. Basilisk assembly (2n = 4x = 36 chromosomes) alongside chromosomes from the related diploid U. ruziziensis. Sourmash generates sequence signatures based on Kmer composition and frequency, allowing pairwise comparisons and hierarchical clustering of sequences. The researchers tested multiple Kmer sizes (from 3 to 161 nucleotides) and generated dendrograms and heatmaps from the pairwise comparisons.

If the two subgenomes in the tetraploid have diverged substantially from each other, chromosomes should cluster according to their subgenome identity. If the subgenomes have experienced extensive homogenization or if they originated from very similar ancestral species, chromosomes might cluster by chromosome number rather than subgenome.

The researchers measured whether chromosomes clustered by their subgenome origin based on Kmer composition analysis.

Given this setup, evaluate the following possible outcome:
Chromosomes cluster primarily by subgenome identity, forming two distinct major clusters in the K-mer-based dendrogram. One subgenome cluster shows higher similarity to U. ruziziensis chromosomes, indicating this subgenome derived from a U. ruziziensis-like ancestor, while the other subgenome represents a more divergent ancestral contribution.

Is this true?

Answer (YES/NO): NO